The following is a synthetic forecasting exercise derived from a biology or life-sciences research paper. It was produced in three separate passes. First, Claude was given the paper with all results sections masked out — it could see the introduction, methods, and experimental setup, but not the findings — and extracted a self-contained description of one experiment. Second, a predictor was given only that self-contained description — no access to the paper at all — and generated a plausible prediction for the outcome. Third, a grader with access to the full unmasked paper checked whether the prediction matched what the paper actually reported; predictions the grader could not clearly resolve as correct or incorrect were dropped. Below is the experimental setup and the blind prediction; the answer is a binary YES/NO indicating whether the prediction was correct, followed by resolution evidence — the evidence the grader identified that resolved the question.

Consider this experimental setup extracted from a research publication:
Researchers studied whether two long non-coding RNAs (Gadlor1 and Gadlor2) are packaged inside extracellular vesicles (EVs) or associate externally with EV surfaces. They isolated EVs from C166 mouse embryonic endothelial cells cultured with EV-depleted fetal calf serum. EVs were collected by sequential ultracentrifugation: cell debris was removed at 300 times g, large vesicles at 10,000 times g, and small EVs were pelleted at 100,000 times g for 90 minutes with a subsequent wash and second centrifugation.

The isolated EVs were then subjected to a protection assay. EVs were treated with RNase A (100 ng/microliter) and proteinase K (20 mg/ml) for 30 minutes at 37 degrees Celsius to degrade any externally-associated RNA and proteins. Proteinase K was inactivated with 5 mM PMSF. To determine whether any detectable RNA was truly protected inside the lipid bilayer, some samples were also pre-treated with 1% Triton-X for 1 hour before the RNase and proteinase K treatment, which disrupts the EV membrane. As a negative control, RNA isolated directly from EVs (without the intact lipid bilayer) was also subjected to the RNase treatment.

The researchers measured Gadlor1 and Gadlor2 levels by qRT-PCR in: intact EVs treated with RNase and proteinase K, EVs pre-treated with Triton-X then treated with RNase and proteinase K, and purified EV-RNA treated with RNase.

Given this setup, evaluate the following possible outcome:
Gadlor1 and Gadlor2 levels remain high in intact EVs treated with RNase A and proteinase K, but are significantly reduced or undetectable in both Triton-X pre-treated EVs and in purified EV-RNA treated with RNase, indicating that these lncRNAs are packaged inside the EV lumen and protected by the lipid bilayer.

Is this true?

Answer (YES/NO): YES